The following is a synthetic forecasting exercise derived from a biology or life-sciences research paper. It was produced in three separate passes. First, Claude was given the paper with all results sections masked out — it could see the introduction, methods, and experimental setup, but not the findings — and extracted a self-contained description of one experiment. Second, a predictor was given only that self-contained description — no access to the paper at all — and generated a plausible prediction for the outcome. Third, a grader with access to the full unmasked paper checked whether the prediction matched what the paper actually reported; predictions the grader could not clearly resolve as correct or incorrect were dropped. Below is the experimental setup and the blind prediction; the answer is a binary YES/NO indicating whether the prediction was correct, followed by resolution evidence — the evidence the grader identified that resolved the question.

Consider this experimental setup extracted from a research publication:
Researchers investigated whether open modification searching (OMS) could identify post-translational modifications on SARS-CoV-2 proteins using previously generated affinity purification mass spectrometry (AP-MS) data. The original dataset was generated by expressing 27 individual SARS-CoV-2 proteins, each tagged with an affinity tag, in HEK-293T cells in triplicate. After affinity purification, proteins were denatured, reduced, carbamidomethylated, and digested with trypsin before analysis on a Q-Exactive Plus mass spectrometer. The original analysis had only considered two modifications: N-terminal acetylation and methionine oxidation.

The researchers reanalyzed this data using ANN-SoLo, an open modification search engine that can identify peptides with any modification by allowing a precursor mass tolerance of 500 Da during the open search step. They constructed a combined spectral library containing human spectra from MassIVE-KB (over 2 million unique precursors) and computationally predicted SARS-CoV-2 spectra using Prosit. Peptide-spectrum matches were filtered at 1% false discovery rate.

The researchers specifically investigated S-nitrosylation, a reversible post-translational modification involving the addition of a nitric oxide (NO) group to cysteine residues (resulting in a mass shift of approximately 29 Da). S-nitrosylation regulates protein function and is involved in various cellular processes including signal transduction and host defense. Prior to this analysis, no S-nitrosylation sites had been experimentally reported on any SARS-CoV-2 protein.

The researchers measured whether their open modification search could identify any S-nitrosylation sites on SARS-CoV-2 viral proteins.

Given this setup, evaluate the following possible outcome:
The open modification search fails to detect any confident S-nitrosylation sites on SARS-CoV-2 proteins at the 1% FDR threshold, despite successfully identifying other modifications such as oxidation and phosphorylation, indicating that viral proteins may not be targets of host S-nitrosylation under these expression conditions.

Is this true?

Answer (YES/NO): NO